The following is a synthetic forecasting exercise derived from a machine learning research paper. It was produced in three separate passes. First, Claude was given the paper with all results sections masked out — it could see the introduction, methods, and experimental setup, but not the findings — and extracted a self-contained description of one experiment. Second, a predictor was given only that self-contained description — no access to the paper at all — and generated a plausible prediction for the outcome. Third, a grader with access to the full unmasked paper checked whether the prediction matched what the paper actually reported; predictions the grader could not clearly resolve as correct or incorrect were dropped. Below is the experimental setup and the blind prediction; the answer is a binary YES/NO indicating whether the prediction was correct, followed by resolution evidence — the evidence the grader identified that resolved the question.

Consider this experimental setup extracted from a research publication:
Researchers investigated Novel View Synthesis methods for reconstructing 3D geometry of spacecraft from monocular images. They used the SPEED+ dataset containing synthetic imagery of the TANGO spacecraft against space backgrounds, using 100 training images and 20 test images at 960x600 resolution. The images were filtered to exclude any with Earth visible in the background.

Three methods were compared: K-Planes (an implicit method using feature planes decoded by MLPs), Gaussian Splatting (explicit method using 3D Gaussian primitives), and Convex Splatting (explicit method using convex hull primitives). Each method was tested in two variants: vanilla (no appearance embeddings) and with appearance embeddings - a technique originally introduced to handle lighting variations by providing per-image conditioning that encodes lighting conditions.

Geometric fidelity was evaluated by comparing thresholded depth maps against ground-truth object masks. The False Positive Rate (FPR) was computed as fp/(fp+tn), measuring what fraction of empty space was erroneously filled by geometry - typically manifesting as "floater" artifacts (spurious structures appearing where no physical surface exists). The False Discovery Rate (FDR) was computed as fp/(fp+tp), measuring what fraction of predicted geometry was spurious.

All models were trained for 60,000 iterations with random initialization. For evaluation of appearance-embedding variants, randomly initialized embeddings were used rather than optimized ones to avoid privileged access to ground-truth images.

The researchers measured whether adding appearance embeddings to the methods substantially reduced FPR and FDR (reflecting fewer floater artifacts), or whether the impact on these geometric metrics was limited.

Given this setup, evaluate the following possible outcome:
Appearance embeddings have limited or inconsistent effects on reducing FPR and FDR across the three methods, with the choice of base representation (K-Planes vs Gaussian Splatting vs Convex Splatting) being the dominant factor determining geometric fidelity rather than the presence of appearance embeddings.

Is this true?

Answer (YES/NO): YES